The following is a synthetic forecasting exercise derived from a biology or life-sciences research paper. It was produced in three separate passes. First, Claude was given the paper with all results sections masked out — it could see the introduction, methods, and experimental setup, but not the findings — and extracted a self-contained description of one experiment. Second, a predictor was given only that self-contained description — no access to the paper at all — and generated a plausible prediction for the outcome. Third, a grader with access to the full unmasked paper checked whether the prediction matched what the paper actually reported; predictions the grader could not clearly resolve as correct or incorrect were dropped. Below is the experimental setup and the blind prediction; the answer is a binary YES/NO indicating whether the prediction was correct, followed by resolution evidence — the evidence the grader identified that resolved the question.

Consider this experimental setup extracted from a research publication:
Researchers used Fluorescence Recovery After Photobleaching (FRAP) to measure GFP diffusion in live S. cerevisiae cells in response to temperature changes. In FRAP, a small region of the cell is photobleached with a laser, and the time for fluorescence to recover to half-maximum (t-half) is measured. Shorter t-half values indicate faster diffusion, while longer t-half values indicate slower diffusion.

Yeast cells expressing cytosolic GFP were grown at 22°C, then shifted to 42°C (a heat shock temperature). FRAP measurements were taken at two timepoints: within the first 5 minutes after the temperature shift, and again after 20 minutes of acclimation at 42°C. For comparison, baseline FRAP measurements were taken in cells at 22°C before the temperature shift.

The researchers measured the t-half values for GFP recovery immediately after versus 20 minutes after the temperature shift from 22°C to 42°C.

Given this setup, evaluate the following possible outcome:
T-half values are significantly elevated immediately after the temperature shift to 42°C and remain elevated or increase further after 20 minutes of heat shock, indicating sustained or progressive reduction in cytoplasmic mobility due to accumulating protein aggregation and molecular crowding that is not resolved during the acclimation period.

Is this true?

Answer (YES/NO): NO